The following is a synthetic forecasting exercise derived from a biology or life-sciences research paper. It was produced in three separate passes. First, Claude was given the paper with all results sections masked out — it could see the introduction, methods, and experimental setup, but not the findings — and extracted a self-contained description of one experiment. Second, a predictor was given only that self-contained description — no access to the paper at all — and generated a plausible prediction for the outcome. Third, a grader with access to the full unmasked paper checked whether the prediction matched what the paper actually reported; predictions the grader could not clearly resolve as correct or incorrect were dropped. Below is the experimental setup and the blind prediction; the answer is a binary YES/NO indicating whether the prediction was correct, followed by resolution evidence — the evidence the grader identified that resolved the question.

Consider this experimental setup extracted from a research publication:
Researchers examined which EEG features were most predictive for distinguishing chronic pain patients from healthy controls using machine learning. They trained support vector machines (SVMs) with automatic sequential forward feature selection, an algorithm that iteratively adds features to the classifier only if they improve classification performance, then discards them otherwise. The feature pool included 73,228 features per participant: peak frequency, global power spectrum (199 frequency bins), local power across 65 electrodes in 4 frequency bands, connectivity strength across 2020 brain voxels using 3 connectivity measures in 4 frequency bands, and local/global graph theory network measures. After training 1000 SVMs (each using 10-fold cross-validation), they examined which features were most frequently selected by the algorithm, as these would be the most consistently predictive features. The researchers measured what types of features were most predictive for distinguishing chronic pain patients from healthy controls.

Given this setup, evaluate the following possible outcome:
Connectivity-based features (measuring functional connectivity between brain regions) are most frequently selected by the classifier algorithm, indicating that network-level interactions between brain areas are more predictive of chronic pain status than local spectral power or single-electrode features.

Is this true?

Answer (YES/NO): YES